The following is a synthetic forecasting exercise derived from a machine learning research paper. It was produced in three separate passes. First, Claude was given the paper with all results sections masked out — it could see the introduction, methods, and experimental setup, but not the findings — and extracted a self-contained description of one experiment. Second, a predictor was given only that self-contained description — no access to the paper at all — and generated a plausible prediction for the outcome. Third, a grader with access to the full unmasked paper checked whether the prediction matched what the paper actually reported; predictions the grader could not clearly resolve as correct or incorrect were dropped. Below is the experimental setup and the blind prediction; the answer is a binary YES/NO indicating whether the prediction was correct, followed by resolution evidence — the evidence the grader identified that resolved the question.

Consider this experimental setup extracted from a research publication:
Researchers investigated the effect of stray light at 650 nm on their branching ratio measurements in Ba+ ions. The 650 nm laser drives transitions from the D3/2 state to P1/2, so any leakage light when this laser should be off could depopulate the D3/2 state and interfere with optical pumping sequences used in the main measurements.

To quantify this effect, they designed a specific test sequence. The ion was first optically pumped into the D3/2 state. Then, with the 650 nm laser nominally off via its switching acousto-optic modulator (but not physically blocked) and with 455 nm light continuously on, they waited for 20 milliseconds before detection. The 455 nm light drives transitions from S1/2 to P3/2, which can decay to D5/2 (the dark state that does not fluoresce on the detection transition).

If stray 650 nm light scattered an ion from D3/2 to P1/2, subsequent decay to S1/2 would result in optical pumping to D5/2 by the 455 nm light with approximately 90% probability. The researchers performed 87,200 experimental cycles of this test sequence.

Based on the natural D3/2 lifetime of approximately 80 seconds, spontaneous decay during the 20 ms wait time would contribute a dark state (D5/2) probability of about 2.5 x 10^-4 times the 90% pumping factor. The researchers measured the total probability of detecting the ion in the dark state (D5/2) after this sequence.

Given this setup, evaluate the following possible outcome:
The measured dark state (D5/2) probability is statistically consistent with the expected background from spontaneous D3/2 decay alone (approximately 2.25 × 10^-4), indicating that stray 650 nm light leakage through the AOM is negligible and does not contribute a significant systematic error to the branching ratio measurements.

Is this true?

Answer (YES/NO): NO